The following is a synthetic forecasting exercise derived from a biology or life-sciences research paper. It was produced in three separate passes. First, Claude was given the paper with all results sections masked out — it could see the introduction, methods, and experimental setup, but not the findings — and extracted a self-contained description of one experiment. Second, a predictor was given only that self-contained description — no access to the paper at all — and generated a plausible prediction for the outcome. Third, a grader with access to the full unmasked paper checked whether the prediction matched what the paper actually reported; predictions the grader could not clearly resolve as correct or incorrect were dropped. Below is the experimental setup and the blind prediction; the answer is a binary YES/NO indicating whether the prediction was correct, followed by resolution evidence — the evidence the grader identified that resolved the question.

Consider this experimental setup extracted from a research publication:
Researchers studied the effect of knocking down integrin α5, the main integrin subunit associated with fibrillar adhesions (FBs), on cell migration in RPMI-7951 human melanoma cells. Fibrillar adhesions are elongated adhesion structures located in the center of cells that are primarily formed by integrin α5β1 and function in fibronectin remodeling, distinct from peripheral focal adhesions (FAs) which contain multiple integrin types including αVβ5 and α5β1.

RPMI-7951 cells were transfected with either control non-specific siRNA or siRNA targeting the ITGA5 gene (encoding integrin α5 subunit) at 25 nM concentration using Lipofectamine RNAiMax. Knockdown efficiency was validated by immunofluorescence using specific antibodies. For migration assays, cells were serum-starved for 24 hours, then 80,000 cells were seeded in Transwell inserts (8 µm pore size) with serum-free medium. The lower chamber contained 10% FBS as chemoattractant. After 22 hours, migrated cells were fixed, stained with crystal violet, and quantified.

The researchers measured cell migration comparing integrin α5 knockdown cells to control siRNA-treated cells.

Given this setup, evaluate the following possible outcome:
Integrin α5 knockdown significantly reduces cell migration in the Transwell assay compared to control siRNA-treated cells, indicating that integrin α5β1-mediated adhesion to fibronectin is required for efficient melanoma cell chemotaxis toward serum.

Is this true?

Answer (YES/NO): NO